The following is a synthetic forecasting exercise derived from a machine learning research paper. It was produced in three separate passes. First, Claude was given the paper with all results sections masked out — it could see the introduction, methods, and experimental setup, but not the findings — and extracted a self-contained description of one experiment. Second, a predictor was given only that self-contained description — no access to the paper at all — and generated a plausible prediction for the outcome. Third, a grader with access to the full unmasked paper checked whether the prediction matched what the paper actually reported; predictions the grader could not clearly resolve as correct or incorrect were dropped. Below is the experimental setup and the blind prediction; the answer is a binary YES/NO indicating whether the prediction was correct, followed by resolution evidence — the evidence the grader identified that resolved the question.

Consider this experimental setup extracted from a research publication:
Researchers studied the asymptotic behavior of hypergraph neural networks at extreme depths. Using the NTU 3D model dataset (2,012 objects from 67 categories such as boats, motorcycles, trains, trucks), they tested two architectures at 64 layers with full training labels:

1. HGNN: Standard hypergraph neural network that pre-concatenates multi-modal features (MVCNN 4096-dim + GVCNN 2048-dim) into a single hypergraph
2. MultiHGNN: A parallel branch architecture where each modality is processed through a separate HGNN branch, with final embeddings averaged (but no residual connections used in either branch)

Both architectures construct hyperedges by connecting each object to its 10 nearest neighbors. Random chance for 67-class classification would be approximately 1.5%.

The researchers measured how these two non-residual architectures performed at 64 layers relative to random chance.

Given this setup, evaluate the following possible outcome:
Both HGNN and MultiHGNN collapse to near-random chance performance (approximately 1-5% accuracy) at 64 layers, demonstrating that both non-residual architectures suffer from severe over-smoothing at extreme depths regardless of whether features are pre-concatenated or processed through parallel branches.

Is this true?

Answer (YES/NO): YES